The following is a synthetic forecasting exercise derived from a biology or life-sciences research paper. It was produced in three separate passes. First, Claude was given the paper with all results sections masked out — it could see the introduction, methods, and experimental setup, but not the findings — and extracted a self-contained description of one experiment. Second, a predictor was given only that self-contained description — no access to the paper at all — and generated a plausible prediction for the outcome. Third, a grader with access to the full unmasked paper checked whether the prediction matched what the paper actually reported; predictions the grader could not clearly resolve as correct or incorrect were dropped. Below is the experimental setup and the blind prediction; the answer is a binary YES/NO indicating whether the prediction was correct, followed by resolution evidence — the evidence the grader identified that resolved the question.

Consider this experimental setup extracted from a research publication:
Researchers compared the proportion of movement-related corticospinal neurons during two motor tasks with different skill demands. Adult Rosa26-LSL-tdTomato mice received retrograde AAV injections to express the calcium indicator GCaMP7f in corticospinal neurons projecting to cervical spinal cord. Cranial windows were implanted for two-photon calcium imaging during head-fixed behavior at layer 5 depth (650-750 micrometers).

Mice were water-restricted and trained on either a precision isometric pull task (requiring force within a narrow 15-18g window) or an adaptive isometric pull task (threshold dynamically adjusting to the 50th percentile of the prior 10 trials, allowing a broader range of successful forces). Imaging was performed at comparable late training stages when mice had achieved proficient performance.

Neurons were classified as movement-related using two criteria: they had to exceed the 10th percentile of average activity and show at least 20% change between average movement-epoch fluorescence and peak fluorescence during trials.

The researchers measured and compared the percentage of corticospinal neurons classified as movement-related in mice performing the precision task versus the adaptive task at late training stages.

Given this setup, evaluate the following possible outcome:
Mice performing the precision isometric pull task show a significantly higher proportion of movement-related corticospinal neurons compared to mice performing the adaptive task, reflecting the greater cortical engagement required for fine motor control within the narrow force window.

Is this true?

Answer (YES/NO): YES